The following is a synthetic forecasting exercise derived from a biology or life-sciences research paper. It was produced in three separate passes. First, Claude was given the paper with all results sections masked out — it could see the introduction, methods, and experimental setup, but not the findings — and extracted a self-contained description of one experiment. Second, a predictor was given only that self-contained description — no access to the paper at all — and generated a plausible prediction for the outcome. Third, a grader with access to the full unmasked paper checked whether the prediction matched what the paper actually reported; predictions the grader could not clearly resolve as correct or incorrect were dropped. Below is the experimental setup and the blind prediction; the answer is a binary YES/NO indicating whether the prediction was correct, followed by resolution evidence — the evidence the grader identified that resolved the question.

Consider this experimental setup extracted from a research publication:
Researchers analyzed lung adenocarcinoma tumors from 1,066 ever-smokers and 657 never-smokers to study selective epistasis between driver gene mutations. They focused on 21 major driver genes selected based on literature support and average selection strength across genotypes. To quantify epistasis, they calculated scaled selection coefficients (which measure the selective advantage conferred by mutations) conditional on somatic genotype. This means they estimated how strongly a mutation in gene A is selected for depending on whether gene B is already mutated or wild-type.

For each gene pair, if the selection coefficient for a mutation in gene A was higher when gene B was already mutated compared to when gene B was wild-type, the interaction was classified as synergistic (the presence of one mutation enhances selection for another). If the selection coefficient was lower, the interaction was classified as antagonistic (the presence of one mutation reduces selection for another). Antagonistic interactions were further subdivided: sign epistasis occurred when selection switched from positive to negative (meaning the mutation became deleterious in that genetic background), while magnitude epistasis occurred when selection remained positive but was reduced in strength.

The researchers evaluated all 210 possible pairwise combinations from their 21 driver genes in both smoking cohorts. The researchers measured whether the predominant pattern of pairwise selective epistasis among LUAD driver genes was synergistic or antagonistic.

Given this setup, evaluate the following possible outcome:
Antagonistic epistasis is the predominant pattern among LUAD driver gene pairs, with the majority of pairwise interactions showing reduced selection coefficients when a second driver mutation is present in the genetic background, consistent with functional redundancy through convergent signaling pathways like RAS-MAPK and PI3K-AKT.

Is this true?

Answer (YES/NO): NO